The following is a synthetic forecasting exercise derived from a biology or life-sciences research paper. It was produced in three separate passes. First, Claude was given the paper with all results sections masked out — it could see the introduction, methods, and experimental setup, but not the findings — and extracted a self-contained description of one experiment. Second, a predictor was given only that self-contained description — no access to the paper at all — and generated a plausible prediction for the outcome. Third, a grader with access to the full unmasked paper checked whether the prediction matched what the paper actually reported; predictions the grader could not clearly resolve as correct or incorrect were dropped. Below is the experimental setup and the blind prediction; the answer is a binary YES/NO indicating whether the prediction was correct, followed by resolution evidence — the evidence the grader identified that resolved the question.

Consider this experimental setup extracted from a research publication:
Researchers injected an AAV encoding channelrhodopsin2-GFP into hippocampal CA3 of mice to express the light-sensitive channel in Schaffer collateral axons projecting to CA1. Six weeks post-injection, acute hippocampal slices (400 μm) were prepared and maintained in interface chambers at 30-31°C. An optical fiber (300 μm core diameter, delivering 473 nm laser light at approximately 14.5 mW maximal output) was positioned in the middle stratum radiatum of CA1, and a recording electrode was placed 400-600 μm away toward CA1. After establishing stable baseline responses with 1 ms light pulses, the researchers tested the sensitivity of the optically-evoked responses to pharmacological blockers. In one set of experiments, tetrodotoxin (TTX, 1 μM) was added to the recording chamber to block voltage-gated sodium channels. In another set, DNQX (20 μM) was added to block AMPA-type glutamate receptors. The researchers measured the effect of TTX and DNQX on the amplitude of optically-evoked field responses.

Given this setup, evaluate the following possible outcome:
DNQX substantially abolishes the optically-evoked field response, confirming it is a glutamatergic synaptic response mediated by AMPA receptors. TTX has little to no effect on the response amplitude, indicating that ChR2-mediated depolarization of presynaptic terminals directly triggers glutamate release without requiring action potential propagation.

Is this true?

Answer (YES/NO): NO